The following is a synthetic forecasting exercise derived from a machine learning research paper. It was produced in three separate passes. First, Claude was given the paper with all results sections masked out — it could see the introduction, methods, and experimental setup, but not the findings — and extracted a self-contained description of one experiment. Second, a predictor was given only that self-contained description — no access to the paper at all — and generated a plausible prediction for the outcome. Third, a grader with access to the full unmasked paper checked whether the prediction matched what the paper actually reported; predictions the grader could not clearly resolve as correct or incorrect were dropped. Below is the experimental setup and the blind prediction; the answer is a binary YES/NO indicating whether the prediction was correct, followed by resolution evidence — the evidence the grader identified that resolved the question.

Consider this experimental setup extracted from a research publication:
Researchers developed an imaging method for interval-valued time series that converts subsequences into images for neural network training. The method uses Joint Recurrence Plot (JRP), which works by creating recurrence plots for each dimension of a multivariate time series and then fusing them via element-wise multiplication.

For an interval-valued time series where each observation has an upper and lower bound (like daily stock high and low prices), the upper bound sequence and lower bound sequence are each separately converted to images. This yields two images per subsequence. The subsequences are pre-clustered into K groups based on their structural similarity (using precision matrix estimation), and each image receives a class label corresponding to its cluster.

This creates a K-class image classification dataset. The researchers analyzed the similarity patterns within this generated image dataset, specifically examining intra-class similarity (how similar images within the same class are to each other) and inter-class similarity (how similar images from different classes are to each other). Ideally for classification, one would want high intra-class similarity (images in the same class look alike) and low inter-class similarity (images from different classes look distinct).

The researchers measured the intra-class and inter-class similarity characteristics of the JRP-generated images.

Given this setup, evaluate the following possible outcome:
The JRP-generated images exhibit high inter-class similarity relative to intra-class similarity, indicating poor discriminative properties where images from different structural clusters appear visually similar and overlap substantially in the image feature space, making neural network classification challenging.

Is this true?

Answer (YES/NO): NO